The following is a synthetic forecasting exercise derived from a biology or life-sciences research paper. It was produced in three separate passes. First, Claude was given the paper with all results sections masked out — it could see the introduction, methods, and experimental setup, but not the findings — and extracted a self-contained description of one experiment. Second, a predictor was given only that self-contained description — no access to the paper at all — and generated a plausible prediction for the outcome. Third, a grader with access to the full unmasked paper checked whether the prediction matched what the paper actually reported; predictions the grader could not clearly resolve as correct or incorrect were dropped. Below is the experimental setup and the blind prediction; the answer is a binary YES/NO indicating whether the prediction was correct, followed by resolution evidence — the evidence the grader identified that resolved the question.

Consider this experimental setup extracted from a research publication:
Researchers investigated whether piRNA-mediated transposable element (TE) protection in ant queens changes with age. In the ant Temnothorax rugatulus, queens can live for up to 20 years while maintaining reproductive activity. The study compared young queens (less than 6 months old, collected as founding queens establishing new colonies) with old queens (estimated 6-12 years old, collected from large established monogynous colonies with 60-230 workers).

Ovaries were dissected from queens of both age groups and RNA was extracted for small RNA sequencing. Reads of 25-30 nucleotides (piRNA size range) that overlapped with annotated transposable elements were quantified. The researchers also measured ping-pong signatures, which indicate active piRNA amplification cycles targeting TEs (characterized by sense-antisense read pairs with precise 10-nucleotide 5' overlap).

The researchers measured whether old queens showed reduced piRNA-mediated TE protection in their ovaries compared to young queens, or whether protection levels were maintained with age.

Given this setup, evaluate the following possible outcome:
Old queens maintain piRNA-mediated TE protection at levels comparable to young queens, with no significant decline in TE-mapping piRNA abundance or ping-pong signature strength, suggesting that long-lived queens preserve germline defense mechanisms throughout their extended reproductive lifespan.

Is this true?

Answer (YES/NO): YES